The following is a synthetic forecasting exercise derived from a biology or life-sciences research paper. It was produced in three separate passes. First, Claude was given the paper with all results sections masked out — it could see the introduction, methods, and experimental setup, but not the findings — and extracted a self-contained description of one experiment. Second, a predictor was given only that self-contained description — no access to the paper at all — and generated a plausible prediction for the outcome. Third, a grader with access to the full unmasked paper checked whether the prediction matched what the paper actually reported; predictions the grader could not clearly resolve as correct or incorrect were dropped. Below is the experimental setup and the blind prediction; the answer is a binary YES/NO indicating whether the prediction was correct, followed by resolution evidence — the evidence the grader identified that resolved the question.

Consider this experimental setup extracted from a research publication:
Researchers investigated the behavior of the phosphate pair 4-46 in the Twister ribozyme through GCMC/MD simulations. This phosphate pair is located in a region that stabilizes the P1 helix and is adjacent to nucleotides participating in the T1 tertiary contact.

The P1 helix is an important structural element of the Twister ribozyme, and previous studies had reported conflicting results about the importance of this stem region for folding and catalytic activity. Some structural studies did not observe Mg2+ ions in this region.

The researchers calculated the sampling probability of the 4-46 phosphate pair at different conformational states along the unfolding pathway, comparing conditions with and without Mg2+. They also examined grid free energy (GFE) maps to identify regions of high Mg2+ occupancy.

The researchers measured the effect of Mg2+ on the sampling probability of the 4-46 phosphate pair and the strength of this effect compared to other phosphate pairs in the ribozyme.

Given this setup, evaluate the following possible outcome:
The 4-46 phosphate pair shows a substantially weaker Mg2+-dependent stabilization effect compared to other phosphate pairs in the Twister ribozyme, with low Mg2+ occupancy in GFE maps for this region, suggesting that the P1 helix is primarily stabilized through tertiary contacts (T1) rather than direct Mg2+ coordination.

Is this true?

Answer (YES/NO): NO